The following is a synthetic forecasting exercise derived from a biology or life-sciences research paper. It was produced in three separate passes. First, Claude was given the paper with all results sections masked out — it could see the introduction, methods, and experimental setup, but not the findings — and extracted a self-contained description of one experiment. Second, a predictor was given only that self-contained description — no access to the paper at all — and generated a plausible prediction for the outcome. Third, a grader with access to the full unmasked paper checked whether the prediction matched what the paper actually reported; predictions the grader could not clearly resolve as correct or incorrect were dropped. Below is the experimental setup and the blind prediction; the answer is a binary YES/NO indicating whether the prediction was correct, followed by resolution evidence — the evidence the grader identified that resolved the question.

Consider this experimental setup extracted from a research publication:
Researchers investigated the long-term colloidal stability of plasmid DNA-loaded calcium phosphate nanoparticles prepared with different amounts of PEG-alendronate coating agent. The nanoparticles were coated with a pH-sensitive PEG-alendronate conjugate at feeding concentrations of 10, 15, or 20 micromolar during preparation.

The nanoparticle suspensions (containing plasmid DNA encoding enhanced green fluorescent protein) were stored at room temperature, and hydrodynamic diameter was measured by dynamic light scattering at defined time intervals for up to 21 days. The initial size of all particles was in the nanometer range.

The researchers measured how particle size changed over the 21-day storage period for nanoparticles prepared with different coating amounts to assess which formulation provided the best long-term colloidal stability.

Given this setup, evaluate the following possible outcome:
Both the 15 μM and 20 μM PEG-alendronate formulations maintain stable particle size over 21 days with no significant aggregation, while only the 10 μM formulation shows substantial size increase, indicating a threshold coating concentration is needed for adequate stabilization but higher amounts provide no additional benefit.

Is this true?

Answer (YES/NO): NO